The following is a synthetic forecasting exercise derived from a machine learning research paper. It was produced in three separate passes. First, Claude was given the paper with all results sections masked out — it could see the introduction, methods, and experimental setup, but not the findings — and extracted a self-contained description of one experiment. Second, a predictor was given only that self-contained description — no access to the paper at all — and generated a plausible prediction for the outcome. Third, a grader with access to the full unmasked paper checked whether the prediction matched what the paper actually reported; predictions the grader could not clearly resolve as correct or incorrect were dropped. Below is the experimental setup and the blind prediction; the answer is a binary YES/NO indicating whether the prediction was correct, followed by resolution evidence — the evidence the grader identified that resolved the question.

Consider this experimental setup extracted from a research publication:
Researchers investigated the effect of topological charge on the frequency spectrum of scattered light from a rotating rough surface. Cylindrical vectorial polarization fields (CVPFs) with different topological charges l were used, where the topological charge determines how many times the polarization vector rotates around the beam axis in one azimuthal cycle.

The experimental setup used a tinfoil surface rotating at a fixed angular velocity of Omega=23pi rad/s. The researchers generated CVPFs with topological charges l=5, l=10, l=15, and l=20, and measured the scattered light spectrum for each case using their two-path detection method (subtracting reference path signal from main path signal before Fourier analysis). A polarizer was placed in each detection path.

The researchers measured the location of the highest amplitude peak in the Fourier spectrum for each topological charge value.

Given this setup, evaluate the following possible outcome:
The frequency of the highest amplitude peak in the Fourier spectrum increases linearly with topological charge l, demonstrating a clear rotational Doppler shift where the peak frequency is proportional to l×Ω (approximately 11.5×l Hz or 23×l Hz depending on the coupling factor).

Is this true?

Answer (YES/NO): YES